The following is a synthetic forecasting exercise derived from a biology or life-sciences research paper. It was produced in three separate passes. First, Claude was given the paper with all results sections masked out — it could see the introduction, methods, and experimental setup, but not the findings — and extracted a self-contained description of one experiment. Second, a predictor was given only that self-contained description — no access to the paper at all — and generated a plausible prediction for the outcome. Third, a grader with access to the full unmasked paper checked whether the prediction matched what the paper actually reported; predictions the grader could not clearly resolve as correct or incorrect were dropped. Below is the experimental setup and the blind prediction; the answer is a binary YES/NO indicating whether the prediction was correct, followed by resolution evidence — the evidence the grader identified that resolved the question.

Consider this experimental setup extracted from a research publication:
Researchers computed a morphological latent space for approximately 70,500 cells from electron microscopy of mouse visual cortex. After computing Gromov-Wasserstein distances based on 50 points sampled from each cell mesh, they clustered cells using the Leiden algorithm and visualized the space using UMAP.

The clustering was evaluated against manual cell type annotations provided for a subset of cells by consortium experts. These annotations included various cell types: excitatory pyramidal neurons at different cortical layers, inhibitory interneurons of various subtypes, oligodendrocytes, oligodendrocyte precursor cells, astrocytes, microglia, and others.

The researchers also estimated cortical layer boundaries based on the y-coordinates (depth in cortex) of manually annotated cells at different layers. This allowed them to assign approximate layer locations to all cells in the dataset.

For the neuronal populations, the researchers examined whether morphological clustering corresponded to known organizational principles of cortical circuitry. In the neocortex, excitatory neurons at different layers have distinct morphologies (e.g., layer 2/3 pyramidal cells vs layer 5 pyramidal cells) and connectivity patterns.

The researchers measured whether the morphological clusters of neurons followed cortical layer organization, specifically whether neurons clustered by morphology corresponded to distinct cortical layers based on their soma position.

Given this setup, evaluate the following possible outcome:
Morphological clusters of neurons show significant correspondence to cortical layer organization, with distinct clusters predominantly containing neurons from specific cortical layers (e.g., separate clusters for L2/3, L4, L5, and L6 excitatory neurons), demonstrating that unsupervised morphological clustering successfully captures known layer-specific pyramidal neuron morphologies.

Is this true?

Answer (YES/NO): YES